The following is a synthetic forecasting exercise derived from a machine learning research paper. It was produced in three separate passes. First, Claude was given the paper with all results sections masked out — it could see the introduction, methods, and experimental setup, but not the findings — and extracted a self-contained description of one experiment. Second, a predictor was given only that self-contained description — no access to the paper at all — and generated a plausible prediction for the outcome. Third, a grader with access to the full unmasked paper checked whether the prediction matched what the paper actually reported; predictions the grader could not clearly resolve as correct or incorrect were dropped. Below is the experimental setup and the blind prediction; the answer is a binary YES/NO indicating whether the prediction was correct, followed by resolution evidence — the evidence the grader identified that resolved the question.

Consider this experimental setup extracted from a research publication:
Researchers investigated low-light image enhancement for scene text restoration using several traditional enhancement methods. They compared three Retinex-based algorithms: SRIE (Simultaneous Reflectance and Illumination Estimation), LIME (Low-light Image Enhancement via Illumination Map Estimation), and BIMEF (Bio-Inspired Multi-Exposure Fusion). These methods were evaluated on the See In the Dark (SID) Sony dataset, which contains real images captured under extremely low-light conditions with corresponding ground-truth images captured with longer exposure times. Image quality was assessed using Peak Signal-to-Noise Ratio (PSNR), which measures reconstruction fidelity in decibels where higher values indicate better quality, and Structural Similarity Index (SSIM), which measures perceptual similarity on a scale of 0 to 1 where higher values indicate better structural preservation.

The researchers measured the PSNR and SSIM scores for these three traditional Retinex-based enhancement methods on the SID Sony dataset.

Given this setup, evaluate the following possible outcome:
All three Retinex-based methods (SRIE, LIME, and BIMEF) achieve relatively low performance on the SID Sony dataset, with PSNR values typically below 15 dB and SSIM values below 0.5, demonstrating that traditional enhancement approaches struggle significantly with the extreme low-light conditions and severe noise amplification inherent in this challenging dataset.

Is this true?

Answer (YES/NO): YES